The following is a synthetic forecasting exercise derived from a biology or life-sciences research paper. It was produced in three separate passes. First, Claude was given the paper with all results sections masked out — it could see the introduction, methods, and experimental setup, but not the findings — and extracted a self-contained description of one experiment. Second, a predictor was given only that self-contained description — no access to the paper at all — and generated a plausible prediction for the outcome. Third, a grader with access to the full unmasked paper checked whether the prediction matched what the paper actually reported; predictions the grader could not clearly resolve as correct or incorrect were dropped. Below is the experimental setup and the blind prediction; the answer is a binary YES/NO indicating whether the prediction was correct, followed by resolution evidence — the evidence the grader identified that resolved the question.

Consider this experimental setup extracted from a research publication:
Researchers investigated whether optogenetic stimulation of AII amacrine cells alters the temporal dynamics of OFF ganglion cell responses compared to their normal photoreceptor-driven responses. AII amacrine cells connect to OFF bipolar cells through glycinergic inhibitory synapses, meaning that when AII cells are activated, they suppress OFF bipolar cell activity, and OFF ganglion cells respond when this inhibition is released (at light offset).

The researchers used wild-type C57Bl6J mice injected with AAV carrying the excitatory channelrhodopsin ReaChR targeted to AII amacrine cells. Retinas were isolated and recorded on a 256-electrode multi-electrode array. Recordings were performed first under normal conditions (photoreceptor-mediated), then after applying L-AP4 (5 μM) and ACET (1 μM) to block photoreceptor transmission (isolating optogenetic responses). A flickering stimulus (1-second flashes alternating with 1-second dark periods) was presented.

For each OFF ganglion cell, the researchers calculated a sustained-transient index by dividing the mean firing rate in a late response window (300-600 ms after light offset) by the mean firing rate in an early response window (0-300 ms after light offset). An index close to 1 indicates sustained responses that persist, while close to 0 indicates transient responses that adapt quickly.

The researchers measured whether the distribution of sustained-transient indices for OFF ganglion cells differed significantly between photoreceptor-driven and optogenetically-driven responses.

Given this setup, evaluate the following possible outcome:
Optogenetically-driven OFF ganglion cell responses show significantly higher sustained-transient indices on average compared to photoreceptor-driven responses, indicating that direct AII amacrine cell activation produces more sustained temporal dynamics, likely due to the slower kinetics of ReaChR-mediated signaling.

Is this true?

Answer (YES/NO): NO